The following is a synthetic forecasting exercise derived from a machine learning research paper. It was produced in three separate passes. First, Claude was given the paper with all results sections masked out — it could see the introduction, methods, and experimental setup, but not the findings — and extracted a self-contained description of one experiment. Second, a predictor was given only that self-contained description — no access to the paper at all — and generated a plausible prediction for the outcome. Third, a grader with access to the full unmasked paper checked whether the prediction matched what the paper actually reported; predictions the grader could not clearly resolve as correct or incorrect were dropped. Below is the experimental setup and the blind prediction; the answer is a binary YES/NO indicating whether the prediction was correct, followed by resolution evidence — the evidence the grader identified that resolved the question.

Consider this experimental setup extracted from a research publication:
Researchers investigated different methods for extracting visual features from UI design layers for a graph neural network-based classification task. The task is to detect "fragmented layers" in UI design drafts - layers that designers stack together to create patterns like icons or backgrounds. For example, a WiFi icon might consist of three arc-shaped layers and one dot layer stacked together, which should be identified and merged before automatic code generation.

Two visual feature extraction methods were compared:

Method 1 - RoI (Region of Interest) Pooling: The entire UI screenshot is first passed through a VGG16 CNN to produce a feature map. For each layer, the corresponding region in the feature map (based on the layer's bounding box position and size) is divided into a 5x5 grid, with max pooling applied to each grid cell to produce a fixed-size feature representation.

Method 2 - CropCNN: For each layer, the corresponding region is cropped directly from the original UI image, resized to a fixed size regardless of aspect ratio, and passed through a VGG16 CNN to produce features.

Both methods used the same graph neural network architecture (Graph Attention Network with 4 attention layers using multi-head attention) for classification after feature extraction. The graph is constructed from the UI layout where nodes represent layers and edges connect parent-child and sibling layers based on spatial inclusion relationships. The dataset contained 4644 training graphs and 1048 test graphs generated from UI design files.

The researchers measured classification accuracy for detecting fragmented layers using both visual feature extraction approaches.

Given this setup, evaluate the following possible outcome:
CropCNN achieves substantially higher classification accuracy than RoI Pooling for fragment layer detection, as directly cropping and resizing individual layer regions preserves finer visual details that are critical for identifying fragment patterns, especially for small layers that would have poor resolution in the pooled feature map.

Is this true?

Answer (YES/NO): YES